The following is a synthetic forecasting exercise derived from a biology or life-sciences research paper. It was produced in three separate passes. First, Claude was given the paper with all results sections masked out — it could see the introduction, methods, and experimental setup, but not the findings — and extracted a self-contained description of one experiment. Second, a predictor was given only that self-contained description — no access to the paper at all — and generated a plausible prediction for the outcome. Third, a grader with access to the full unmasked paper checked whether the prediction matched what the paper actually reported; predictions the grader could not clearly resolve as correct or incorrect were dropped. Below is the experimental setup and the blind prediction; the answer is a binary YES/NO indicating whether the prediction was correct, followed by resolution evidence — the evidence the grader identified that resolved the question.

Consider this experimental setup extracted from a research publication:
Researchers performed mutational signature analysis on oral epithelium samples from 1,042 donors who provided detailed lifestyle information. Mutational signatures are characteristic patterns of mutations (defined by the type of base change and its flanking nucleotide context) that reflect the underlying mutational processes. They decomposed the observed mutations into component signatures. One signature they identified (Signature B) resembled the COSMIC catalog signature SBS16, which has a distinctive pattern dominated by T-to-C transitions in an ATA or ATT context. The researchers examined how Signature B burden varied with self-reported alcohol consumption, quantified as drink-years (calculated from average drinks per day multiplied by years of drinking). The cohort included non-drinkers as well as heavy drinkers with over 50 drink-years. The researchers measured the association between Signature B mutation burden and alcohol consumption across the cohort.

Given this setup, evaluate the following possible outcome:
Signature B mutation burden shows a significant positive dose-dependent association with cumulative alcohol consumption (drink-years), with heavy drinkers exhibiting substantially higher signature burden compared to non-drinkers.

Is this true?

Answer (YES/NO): YES